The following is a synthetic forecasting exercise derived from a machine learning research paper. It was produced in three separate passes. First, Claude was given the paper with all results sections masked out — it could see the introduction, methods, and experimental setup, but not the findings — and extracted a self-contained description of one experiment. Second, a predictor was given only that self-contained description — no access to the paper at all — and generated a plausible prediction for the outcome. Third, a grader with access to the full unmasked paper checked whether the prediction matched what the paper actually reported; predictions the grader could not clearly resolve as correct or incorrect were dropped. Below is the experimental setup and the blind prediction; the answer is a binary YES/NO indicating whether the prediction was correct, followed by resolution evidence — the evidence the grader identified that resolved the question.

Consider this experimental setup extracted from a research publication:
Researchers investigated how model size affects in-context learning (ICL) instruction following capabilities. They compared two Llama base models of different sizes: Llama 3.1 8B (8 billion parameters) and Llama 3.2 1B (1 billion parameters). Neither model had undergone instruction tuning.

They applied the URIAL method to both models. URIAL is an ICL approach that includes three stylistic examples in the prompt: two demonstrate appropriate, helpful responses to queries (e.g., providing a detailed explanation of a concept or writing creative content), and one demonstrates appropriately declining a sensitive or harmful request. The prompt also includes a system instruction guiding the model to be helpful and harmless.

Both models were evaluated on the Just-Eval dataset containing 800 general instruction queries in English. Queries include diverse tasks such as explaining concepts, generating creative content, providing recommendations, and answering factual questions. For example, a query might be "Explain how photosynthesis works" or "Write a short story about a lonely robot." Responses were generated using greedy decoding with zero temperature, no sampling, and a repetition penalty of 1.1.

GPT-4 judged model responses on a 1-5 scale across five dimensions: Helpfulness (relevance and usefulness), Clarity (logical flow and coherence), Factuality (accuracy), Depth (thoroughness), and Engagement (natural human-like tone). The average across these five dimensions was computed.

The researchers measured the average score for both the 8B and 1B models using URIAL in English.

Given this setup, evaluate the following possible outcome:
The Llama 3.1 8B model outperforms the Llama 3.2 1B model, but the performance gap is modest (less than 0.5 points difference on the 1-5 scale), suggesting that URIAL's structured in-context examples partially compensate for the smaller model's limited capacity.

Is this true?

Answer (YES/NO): NO